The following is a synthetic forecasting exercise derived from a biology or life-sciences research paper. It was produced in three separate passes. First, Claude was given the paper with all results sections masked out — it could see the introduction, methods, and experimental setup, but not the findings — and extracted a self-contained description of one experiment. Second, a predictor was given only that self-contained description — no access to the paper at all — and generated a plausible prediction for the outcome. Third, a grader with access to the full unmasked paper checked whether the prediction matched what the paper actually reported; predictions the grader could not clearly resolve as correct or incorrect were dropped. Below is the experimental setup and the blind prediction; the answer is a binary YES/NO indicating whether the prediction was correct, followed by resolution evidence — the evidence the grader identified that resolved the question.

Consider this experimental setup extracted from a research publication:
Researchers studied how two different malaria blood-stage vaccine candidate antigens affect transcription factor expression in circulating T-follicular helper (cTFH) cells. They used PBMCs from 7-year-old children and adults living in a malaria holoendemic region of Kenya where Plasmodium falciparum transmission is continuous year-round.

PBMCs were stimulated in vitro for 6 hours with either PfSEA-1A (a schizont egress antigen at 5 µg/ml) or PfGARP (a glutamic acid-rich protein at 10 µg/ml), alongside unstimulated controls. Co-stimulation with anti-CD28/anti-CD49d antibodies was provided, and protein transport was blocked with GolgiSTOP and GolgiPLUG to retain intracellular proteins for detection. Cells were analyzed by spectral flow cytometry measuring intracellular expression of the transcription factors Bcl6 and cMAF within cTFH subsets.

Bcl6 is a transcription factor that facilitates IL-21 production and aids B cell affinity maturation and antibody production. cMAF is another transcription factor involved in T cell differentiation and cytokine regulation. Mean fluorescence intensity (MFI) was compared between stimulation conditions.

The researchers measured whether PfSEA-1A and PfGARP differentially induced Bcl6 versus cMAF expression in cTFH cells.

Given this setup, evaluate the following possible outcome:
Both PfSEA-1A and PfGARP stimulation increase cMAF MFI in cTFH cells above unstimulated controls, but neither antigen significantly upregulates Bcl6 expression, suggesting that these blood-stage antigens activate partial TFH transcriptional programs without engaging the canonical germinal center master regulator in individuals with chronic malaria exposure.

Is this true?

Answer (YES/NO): NO